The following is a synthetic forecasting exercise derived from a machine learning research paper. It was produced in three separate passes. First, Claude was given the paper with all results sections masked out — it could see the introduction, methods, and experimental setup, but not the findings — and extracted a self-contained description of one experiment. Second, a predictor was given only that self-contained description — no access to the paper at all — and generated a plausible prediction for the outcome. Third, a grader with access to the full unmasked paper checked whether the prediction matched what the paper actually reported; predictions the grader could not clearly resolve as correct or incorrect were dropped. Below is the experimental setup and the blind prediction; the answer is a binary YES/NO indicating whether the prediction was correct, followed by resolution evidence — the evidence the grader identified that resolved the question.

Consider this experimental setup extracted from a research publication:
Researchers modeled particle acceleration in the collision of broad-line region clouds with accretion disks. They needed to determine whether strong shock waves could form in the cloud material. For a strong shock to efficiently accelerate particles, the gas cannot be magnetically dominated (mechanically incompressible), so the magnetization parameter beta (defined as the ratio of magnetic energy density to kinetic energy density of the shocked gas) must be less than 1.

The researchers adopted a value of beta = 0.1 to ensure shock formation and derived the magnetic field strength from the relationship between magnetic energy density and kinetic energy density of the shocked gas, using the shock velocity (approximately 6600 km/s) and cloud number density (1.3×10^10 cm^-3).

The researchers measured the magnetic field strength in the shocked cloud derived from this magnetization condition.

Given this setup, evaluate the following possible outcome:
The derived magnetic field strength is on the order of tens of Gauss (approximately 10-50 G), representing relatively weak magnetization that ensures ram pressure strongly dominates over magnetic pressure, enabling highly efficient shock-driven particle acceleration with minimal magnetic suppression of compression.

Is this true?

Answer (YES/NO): NO